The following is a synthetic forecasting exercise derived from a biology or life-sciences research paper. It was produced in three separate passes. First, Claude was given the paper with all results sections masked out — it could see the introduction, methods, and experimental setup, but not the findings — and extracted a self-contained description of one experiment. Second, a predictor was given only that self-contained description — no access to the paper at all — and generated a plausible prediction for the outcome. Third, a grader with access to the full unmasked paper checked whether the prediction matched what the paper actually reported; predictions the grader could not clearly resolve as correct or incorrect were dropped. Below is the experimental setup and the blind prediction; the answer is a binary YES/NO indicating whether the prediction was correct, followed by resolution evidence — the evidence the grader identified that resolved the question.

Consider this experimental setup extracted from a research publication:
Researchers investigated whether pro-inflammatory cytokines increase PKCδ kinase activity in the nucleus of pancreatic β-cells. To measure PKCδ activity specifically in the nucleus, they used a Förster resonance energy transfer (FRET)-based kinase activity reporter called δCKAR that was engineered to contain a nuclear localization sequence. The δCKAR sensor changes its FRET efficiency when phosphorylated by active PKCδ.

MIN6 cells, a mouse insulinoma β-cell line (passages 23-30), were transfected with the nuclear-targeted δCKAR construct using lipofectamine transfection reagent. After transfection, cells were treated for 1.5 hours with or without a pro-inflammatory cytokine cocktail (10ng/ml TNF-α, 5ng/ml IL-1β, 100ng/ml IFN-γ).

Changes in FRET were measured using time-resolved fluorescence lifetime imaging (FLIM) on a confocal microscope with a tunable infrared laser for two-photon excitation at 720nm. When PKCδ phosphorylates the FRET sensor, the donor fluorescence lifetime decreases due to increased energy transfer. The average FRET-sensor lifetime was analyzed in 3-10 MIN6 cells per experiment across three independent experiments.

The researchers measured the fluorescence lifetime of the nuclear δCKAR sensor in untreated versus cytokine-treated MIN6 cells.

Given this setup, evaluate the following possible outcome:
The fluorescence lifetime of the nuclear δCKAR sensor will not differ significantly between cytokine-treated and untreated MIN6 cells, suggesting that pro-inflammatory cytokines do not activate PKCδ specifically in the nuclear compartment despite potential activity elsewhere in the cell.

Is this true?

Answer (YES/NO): NO